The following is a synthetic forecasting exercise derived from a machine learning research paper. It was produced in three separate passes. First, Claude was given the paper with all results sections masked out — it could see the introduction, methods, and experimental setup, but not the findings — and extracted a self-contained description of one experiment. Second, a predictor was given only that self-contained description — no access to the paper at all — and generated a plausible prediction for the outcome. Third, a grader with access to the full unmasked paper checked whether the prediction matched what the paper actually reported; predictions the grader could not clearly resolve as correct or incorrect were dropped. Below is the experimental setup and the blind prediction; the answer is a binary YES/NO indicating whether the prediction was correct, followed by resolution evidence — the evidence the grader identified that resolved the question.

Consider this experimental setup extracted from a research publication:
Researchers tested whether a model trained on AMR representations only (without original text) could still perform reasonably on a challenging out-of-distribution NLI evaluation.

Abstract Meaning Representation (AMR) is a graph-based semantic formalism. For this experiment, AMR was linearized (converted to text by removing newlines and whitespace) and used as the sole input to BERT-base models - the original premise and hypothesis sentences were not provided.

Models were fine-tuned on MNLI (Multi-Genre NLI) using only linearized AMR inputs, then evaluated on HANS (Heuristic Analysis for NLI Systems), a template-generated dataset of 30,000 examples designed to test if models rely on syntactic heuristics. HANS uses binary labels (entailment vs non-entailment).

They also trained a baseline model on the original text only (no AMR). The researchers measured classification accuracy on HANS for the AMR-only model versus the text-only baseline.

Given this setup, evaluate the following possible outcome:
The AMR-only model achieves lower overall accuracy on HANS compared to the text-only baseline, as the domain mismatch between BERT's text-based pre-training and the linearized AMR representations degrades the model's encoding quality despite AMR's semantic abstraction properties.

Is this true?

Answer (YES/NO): NO